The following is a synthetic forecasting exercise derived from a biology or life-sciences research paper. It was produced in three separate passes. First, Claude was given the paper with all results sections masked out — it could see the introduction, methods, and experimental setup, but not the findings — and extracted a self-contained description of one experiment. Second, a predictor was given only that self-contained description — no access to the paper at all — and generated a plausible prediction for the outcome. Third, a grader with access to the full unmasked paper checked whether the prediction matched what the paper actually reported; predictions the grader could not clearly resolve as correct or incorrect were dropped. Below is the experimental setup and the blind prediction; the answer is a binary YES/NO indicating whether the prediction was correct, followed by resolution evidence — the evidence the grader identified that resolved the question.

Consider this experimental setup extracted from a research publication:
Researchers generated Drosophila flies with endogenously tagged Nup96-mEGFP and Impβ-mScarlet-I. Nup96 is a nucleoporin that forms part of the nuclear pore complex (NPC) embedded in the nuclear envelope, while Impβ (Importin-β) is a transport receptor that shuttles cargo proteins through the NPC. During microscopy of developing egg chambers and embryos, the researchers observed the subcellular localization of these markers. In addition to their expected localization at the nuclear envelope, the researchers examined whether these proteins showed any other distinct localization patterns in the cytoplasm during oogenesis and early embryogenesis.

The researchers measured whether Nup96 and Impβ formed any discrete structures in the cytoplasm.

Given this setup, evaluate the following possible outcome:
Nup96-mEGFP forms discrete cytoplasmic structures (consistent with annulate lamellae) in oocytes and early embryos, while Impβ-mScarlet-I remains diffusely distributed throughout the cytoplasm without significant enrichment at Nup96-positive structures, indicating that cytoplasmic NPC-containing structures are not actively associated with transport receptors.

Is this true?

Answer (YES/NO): NO